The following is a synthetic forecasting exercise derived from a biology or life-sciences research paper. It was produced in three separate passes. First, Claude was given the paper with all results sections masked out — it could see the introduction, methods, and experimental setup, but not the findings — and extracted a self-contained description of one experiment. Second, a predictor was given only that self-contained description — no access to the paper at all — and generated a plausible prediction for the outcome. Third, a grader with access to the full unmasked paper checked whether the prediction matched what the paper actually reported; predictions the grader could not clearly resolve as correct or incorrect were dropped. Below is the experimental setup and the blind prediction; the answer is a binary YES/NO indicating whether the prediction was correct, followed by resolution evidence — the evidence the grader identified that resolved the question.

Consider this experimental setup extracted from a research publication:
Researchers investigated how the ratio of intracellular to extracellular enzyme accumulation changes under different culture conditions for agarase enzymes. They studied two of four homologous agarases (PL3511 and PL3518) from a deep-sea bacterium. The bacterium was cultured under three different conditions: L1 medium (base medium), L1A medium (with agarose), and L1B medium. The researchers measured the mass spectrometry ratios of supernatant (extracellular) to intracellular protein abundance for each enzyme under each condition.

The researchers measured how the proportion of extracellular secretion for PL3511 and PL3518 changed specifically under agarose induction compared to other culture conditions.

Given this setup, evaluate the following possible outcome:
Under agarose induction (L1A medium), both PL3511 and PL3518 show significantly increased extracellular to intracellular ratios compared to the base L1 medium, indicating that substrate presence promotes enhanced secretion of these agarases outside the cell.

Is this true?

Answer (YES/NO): NO